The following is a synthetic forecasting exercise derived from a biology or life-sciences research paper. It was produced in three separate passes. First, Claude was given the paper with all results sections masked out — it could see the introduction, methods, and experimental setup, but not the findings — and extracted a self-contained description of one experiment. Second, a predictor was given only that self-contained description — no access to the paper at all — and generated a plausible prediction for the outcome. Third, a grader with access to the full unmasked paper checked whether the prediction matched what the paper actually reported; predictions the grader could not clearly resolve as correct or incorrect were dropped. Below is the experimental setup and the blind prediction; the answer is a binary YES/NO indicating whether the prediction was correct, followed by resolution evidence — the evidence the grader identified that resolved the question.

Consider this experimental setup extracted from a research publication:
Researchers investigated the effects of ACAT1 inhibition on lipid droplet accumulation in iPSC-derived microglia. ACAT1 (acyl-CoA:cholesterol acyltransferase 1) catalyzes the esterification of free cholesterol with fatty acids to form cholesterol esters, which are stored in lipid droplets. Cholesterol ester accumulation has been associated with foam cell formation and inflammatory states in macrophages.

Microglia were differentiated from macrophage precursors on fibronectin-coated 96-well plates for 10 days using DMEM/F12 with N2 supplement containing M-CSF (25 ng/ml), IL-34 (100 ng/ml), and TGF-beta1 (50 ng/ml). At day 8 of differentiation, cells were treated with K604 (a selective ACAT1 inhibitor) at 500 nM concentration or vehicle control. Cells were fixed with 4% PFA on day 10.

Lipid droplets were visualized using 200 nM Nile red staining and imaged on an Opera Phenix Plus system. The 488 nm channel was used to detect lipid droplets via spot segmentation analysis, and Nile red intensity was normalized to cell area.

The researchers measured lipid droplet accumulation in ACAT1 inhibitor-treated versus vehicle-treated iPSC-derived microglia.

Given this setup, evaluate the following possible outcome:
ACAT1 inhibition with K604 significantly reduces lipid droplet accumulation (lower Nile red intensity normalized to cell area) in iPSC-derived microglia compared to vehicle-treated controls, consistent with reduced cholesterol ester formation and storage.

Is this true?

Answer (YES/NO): YES